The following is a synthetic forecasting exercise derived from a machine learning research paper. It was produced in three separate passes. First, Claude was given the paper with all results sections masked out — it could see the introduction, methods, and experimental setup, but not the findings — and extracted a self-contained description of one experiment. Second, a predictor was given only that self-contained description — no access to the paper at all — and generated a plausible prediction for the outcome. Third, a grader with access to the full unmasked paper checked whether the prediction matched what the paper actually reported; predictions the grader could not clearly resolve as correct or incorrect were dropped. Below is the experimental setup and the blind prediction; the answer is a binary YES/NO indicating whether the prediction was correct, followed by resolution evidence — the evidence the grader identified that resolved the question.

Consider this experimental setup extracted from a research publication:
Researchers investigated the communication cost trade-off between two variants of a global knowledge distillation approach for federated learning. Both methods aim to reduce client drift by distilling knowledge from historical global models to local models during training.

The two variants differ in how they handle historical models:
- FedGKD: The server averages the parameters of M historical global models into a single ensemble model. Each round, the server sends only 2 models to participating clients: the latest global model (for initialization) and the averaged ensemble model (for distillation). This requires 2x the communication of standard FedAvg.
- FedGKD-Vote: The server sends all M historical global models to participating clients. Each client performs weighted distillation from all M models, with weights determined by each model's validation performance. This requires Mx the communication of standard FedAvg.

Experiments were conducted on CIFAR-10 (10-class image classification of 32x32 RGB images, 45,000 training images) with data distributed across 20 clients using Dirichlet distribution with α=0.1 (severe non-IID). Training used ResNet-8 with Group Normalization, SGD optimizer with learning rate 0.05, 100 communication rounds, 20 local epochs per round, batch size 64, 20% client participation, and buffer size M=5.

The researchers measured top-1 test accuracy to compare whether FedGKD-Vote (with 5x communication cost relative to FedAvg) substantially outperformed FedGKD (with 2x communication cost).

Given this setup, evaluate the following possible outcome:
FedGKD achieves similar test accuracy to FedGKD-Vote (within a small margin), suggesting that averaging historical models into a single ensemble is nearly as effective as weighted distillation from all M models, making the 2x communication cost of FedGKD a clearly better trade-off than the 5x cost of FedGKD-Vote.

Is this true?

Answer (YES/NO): YES